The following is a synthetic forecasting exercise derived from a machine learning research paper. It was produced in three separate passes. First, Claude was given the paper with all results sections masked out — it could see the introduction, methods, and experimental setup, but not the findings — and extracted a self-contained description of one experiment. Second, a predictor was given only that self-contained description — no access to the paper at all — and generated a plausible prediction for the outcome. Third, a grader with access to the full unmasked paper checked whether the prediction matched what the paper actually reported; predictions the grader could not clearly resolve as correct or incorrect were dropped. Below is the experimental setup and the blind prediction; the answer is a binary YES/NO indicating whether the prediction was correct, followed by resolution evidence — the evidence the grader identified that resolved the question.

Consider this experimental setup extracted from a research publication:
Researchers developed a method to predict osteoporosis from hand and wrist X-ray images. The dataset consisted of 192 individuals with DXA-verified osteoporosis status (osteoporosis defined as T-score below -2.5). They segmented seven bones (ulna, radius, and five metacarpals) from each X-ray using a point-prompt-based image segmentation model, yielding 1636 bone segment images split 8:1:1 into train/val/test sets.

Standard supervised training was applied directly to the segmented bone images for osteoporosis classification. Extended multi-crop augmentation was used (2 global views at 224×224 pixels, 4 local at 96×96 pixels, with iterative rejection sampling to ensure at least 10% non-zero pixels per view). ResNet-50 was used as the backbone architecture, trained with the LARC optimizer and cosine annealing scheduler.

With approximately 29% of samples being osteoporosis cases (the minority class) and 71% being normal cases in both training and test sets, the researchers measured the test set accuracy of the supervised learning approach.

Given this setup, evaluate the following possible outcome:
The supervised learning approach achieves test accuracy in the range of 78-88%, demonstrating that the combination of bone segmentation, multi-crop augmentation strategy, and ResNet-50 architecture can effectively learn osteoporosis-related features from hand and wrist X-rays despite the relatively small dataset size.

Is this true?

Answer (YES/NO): NO